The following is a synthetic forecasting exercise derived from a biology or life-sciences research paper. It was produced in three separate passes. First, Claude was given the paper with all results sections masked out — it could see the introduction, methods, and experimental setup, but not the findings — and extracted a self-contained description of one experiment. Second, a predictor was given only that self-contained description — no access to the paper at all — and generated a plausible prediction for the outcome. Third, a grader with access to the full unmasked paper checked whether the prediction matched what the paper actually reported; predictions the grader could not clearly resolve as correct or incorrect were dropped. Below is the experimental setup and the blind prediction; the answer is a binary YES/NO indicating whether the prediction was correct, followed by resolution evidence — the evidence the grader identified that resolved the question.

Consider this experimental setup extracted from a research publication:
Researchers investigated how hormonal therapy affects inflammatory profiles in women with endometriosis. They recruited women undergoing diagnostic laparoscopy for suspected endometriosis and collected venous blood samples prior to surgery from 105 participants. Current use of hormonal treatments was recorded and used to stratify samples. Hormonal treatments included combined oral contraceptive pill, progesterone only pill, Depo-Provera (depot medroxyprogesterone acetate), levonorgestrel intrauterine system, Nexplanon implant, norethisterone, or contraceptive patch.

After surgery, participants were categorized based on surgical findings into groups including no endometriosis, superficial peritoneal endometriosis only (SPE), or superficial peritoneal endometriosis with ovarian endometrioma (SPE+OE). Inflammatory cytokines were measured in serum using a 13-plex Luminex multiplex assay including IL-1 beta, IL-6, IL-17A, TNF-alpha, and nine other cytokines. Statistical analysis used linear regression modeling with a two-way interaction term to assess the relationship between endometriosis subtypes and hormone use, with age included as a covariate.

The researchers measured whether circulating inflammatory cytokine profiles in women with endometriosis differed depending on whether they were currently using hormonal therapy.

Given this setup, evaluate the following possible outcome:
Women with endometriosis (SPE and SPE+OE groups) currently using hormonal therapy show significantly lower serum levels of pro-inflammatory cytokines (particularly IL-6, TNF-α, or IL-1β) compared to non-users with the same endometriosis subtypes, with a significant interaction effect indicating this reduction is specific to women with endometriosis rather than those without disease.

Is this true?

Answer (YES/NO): NO